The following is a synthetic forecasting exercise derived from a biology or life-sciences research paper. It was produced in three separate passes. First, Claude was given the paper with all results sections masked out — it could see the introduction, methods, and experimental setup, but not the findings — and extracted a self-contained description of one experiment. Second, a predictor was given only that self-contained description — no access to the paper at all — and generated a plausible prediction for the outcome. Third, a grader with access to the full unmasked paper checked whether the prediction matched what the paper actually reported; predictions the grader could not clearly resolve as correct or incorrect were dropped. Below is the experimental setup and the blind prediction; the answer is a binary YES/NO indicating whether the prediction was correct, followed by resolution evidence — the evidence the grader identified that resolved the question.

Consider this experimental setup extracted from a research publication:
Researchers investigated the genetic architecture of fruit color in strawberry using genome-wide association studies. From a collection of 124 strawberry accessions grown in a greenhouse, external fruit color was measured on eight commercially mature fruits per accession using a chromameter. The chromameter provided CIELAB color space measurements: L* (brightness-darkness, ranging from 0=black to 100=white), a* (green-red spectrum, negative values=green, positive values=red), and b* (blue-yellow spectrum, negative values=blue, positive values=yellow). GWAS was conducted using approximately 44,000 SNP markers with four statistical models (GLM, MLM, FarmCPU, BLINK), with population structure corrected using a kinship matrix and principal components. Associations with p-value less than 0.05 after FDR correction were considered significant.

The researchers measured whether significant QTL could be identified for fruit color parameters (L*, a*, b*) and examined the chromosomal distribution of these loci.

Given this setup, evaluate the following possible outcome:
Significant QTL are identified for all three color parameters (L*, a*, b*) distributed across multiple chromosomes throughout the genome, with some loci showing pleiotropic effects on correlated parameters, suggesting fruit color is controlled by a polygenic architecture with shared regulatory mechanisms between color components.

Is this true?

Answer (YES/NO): YES